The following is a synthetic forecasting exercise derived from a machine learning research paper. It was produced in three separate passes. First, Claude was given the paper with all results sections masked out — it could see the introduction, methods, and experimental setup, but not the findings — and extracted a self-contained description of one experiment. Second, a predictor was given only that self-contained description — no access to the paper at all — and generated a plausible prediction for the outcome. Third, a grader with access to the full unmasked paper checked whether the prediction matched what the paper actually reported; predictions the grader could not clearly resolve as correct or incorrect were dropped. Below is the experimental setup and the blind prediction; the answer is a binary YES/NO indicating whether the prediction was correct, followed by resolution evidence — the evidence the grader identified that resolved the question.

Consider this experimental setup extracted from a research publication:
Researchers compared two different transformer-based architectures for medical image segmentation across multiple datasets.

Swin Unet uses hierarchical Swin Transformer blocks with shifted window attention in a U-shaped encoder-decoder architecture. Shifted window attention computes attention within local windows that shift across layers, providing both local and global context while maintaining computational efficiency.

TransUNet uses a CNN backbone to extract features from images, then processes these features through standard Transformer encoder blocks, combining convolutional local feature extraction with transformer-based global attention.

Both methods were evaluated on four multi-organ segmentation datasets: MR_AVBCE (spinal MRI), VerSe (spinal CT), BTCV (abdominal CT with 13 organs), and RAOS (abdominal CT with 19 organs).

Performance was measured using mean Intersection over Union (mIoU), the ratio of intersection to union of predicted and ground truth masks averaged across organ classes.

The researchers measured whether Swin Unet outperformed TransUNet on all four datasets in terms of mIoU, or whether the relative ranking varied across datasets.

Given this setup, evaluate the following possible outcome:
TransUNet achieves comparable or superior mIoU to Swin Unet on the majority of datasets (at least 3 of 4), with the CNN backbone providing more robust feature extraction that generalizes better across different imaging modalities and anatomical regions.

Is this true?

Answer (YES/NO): NO